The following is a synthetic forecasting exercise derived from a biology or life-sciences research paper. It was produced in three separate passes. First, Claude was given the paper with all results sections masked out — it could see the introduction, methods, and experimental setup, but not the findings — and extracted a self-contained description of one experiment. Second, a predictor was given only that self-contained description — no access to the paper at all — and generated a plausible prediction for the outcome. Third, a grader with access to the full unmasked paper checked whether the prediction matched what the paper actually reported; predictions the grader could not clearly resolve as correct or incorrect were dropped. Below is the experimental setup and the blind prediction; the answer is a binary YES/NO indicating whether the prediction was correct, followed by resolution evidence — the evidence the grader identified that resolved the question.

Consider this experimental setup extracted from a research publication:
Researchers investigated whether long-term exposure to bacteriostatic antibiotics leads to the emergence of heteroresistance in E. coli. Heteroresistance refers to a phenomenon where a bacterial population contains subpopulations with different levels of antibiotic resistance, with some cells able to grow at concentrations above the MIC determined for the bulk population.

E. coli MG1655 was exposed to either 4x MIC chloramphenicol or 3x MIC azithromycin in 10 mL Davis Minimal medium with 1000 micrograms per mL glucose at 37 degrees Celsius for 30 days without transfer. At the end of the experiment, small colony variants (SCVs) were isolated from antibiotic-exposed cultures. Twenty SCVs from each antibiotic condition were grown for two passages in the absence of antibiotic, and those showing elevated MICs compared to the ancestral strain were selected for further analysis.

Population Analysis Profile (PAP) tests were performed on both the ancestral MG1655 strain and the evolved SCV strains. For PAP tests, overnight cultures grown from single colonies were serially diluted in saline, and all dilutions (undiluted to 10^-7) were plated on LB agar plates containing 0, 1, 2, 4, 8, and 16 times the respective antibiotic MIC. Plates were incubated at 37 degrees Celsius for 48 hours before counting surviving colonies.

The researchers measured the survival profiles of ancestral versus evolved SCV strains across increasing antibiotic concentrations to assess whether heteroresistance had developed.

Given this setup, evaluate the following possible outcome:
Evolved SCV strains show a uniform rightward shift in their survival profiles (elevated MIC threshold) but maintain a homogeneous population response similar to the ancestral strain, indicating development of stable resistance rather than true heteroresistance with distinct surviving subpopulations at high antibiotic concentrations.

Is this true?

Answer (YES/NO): NO